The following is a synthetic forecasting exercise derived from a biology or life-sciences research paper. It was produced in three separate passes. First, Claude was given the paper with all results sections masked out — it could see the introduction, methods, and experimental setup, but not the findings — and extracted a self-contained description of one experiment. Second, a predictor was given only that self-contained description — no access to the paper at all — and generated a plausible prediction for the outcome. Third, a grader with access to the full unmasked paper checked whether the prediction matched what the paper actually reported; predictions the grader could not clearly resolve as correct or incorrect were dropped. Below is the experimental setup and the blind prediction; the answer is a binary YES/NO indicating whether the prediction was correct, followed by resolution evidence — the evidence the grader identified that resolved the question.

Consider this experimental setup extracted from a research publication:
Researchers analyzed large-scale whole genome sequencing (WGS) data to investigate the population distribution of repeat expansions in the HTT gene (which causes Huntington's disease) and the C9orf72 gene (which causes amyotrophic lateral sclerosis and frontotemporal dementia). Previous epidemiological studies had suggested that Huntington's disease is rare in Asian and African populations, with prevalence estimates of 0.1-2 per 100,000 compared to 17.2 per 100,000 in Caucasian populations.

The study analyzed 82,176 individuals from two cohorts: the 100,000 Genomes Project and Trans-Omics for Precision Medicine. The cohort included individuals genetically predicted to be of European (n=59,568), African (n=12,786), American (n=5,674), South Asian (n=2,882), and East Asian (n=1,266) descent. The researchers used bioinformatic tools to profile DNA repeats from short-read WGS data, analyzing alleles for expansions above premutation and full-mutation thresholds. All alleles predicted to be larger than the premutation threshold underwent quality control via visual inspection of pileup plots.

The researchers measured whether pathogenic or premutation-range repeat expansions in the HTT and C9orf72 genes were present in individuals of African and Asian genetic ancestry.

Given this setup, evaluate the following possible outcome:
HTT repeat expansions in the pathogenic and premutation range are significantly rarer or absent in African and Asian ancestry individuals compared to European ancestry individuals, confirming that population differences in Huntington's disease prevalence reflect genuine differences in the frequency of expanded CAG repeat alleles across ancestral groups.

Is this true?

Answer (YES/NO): NO